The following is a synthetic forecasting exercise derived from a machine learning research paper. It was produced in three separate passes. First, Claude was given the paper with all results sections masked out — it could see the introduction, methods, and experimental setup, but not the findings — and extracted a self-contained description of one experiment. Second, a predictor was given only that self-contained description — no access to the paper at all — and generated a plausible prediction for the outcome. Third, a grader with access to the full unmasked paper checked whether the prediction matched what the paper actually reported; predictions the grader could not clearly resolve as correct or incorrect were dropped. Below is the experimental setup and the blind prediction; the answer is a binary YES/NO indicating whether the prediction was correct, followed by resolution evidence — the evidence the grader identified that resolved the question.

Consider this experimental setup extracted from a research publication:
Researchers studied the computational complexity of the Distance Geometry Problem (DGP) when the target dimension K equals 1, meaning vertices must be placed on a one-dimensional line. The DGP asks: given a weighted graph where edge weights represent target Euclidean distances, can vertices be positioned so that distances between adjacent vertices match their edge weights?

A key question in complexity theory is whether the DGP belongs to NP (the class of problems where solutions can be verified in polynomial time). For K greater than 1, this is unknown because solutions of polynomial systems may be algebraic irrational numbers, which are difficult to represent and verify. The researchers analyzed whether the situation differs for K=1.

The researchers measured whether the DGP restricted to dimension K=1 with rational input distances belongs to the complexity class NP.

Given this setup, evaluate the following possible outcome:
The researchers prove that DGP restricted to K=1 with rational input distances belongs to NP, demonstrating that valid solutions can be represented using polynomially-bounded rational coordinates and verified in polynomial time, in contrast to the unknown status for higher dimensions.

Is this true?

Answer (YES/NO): YES